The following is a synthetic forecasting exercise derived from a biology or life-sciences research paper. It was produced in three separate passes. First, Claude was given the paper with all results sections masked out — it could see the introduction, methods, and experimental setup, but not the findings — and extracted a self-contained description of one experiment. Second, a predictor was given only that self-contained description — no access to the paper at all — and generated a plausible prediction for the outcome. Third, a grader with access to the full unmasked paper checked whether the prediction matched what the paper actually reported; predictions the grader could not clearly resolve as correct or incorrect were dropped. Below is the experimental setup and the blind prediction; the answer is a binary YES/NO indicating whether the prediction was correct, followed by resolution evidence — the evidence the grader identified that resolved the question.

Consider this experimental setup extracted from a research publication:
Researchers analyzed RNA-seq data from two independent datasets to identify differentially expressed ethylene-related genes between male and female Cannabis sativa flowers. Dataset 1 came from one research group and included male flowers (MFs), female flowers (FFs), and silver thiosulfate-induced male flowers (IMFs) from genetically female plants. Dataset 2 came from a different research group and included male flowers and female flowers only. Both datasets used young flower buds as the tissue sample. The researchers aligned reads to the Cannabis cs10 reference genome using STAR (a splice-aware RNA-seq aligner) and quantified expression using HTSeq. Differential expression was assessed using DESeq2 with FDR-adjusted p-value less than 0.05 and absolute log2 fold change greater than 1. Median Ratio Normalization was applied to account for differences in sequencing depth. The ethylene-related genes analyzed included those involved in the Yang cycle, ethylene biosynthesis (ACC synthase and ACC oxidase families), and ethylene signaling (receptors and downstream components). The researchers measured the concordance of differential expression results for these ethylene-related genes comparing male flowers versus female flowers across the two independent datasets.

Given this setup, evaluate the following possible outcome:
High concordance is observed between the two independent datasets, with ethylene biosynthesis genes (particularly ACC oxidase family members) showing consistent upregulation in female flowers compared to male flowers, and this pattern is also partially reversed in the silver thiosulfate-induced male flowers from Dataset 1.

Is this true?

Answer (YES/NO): NO